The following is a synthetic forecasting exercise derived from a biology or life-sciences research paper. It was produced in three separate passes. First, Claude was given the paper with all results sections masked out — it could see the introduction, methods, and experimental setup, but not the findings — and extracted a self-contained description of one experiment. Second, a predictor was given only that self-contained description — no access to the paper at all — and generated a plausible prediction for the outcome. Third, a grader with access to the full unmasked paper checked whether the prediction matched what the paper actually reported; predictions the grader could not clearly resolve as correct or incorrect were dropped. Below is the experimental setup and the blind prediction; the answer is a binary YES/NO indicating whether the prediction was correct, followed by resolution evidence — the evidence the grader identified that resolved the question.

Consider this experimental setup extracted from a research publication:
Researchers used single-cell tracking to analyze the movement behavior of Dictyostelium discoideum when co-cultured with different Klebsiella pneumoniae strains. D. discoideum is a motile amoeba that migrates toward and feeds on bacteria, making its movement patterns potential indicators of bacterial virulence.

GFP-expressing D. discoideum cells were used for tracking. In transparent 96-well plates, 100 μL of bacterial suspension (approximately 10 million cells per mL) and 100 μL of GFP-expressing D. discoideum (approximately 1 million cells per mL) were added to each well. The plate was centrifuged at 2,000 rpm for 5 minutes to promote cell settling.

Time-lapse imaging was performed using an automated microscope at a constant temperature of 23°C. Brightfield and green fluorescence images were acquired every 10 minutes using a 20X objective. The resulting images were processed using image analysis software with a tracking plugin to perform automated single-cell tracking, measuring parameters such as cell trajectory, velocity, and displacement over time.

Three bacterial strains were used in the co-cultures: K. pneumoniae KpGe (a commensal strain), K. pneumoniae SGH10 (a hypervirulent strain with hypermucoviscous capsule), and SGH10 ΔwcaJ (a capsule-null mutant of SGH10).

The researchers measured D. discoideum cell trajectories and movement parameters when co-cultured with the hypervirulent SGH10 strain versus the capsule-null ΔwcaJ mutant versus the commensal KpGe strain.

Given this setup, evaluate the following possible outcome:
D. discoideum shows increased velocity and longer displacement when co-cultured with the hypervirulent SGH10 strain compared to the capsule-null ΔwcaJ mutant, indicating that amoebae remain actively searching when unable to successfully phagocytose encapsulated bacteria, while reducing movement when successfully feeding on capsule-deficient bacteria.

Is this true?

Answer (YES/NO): NO